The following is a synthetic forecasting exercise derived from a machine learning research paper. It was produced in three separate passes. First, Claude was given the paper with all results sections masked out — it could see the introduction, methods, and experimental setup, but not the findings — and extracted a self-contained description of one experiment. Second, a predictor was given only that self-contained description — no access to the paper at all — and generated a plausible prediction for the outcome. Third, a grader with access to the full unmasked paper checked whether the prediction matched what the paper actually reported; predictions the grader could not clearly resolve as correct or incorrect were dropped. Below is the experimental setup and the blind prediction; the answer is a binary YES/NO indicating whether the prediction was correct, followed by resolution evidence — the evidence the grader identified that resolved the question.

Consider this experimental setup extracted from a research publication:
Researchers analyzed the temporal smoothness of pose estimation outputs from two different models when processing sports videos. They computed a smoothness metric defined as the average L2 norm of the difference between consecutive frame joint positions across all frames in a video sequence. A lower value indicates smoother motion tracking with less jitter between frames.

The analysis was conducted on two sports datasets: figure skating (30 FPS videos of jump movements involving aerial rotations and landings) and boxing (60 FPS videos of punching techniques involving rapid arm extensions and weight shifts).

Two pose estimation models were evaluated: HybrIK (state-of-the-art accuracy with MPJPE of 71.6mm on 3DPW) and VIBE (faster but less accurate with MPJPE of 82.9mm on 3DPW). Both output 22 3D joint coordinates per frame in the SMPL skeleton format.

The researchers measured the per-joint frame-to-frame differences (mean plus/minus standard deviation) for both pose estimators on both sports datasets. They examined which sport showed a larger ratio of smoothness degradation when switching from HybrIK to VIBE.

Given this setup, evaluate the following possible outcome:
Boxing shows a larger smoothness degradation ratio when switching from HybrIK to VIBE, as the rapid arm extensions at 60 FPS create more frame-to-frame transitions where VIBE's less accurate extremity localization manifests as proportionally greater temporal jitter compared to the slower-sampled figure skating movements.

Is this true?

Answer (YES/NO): YES